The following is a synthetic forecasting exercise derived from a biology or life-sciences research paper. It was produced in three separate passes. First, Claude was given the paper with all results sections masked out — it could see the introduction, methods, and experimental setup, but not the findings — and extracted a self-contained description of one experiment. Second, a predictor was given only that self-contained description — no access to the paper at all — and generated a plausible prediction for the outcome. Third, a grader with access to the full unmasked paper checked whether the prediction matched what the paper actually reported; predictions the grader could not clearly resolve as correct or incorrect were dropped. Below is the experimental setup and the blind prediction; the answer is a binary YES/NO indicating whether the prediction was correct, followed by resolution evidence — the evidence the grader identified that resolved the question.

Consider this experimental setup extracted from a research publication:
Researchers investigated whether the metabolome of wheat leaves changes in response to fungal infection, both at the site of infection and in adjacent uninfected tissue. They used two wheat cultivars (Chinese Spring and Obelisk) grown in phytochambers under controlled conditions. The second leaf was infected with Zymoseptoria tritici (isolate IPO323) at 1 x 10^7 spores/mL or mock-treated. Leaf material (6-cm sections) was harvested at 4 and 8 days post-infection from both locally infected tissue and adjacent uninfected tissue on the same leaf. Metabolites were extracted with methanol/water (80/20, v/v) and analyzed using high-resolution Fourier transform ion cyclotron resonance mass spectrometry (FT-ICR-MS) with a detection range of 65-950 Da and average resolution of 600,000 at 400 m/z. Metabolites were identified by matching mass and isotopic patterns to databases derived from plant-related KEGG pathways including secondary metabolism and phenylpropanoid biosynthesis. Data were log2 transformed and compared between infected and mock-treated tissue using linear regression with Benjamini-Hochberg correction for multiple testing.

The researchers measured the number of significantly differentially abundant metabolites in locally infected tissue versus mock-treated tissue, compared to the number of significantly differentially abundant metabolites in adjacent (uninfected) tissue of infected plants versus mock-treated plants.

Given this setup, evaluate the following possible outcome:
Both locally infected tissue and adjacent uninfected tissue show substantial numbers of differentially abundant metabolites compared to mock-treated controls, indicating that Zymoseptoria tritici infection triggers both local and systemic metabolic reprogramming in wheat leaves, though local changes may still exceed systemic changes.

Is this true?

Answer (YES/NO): YES